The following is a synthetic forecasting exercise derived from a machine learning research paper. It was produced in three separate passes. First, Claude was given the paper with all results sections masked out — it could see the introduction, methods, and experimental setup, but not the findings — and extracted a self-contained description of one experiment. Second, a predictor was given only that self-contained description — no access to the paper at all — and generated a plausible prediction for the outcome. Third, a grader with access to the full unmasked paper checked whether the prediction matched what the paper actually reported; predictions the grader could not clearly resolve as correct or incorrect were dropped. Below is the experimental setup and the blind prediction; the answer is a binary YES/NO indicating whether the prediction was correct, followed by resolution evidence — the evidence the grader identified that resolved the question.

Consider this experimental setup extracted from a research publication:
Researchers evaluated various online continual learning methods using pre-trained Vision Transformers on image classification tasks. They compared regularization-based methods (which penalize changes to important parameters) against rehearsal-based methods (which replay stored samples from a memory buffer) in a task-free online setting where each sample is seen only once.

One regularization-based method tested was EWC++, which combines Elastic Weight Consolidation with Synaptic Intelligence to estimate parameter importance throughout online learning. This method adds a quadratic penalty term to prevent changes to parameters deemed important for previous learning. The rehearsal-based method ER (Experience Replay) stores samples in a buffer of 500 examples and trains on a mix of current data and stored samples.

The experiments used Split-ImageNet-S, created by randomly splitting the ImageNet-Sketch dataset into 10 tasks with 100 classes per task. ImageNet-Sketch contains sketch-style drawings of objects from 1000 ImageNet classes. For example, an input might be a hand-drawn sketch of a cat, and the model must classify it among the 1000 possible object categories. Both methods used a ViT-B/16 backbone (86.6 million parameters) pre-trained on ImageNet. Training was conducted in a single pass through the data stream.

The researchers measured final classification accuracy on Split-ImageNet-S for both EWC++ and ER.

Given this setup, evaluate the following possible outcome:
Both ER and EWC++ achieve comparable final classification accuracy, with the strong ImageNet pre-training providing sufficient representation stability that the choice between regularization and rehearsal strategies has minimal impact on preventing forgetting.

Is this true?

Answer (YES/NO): NO